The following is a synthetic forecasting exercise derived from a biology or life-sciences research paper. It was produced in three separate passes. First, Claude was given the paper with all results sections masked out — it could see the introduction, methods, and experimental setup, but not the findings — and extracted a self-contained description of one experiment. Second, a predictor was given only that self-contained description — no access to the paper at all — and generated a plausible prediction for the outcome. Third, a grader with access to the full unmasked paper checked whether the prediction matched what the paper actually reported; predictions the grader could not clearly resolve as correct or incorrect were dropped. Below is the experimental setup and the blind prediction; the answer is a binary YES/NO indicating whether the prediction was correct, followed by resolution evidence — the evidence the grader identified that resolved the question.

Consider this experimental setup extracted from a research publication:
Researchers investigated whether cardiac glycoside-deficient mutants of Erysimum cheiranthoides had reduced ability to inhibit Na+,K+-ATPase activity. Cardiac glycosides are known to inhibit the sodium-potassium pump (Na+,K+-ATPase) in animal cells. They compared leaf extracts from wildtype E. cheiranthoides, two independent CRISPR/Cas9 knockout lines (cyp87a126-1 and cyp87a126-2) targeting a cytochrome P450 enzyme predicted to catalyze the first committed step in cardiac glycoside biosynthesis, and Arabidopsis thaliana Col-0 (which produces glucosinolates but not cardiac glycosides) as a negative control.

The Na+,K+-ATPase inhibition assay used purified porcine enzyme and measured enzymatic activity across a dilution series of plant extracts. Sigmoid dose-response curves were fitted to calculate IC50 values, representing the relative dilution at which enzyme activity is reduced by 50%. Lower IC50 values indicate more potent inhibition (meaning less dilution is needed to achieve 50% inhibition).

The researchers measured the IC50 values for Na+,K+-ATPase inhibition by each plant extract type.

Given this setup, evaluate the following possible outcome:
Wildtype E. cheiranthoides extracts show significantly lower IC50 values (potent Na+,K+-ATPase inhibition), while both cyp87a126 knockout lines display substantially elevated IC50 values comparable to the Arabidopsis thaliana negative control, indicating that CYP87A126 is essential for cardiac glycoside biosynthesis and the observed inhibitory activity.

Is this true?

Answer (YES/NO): NO